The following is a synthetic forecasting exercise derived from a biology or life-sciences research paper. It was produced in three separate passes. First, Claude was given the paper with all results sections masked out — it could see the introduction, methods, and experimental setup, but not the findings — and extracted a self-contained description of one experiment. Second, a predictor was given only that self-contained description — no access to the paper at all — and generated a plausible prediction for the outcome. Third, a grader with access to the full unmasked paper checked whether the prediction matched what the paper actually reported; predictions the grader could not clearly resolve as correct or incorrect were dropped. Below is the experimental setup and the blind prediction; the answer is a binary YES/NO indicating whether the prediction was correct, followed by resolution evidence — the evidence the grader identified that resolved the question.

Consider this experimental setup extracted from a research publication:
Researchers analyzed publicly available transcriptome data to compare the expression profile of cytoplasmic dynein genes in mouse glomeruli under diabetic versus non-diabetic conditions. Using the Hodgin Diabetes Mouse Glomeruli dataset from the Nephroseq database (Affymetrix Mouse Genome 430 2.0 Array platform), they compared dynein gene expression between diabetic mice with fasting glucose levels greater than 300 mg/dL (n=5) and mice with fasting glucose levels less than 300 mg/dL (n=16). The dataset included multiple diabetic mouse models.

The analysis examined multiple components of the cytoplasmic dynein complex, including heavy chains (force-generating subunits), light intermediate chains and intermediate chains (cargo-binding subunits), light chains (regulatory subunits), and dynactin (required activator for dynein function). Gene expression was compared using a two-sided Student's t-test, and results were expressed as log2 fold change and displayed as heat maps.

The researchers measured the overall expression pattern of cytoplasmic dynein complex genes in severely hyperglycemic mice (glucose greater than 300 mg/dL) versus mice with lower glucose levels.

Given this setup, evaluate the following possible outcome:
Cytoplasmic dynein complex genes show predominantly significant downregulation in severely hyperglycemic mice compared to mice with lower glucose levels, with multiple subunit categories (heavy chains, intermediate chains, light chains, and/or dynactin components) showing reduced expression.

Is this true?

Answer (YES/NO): NO